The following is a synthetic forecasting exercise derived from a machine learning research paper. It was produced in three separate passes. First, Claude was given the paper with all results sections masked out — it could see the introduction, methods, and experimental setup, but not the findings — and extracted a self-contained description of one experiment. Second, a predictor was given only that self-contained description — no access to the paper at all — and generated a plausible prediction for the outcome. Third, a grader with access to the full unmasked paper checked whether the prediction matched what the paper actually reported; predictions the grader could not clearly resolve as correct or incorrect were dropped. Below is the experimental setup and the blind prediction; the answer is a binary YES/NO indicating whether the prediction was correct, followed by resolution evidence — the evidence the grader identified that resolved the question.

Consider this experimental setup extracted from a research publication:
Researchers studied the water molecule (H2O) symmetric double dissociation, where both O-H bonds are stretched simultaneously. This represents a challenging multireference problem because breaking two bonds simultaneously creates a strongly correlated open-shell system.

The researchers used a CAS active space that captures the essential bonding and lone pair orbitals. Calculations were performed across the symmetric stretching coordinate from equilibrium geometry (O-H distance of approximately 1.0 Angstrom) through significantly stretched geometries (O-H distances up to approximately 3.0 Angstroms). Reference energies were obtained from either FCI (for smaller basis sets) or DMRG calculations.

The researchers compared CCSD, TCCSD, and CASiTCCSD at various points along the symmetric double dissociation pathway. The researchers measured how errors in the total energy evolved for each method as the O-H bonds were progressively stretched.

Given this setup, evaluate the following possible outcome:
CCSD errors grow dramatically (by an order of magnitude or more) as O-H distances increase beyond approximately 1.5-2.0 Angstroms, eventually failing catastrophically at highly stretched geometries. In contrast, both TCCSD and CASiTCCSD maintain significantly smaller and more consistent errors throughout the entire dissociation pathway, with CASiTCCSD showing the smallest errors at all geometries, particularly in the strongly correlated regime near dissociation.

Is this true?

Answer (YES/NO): NO